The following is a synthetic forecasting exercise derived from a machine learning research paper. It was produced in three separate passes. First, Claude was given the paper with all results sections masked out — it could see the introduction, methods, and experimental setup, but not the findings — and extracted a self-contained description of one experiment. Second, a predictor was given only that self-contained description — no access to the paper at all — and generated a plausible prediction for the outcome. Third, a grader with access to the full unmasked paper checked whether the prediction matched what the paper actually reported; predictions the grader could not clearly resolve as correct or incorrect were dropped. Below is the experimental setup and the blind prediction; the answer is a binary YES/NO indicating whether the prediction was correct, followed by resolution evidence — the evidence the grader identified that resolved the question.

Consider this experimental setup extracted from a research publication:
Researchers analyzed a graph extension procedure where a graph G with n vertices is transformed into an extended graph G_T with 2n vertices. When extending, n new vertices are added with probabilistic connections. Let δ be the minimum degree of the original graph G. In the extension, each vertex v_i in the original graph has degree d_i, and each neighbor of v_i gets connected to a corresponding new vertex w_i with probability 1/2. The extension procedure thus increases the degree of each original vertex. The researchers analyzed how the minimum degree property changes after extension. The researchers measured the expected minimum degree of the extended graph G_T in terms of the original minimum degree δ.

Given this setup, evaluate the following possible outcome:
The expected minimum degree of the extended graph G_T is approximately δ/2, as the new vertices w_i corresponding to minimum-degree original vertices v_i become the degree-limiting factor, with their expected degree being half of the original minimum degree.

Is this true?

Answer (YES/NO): NO